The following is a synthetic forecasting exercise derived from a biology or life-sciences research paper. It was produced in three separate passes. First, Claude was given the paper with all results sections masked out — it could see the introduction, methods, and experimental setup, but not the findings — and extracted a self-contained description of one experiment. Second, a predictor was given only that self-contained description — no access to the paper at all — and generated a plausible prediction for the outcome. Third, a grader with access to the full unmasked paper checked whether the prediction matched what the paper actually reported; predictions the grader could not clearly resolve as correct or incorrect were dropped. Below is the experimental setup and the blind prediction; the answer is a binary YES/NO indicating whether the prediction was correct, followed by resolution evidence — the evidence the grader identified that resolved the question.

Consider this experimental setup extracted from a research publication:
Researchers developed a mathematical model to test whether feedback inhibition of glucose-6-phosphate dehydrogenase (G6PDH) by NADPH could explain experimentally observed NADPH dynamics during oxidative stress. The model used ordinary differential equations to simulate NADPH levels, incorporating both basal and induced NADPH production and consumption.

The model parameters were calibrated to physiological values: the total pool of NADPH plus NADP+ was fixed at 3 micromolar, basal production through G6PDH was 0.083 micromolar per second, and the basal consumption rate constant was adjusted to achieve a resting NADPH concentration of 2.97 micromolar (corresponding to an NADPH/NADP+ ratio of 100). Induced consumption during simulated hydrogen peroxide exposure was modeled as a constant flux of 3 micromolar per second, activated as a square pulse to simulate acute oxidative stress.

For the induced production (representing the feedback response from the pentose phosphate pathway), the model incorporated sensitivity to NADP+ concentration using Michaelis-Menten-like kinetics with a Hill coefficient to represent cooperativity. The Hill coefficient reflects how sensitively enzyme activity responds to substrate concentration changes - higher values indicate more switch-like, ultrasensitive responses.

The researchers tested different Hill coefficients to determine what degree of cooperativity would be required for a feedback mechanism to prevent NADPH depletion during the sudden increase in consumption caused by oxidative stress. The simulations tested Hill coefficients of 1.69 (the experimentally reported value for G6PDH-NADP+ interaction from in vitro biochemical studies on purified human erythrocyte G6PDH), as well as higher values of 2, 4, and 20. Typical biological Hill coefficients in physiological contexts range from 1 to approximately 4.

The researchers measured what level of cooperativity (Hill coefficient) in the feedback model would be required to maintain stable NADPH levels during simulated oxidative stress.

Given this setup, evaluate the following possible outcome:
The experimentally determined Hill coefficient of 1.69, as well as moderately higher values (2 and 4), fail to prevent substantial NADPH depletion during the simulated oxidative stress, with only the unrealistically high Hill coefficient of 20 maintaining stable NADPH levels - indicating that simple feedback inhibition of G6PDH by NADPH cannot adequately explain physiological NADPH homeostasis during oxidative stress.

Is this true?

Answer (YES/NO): YES